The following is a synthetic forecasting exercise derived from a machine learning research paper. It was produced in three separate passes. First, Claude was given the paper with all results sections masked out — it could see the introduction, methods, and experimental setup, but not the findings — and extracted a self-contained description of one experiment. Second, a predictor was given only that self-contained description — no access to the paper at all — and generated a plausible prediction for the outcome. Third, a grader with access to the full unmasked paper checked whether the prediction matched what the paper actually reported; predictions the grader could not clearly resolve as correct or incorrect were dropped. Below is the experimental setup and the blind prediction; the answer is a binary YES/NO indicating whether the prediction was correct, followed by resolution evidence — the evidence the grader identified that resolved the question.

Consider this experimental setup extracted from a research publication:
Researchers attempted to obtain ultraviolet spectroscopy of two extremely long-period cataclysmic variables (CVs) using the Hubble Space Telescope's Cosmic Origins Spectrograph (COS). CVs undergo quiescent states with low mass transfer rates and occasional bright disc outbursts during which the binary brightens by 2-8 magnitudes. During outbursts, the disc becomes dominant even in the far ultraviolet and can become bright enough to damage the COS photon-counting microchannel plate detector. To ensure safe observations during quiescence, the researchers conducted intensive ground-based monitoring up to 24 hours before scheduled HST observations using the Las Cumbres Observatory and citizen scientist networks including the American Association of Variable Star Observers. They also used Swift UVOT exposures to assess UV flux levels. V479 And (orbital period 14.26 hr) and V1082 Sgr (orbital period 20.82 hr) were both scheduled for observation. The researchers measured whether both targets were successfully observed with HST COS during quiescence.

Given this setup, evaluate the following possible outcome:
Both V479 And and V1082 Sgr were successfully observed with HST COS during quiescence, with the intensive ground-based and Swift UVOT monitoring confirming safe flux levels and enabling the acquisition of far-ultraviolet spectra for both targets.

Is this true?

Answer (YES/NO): NO